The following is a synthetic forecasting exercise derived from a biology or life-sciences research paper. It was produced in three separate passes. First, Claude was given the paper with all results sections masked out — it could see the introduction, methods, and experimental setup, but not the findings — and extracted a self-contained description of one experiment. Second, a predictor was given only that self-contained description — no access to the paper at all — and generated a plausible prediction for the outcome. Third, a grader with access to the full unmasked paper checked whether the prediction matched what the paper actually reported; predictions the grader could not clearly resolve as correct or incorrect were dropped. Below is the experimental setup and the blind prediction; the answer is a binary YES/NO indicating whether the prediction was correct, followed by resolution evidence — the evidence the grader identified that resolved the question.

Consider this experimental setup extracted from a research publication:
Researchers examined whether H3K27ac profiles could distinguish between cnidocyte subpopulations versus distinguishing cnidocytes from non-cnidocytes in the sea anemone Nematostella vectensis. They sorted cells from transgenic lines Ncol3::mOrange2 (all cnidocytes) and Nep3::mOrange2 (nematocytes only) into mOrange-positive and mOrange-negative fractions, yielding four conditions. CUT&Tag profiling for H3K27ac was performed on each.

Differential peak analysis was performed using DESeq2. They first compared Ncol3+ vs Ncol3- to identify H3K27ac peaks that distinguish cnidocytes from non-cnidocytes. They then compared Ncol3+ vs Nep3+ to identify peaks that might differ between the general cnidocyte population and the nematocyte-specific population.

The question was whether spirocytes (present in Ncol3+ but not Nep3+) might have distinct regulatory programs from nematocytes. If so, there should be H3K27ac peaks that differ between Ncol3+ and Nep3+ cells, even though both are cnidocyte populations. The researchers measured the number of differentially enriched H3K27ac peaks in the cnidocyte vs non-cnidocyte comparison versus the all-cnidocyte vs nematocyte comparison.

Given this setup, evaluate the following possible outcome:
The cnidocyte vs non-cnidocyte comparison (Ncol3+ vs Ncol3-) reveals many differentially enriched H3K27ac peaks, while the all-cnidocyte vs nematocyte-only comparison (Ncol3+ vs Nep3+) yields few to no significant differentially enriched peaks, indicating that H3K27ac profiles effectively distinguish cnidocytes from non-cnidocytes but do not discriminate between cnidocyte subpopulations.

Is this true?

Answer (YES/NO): NO